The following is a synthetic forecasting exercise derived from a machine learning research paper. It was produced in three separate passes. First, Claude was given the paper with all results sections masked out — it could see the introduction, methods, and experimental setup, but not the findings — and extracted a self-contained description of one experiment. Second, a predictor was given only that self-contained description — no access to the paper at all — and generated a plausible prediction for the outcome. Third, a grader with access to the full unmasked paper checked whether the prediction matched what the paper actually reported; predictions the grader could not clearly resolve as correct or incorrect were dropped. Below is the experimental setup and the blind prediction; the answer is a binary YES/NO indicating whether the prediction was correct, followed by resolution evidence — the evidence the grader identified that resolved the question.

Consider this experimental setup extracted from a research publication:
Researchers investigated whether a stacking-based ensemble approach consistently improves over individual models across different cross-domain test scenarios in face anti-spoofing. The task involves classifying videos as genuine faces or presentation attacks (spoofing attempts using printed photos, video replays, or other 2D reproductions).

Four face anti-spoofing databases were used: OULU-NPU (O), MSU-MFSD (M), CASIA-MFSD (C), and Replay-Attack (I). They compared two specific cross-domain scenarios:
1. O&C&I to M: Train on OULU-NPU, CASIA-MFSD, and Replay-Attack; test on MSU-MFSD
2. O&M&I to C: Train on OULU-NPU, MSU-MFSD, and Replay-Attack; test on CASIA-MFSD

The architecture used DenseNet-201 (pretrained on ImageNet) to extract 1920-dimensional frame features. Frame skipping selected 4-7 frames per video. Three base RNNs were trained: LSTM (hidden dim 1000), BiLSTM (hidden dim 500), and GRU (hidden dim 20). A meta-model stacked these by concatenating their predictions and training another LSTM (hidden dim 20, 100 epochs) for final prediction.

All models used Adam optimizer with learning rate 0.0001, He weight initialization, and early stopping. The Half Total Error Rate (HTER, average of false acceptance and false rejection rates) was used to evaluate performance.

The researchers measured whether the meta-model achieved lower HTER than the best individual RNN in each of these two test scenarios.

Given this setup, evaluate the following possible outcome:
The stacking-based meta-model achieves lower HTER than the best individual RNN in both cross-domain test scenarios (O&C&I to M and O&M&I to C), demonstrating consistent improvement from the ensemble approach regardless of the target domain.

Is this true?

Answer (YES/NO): NO